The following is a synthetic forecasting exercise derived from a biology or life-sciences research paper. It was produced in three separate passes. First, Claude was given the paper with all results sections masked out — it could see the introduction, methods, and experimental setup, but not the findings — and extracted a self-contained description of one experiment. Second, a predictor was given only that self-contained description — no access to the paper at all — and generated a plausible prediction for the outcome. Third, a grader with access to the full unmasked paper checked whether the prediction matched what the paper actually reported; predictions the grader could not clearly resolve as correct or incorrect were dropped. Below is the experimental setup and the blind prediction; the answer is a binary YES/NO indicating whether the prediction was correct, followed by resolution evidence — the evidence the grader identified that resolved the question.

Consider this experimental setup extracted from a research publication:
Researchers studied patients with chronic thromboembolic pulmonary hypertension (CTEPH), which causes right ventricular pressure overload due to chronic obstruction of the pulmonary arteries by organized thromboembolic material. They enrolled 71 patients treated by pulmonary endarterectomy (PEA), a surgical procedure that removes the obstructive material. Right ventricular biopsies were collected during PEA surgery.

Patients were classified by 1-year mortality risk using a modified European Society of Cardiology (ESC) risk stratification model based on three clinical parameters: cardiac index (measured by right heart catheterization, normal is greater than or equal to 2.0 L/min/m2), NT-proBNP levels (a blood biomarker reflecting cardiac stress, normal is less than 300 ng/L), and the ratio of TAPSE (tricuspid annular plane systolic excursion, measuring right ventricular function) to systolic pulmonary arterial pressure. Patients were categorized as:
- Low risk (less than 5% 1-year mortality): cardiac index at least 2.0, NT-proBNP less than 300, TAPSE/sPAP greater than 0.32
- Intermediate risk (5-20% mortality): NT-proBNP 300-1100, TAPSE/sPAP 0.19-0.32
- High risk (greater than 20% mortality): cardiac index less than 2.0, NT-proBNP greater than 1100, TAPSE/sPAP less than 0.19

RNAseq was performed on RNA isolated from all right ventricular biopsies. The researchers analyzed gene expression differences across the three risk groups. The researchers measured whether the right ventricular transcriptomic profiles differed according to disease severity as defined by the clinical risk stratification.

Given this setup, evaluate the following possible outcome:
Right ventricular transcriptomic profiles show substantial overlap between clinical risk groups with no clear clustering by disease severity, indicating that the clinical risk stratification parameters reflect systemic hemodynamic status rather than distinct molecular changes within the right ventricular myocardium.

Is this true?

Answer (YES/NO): NO